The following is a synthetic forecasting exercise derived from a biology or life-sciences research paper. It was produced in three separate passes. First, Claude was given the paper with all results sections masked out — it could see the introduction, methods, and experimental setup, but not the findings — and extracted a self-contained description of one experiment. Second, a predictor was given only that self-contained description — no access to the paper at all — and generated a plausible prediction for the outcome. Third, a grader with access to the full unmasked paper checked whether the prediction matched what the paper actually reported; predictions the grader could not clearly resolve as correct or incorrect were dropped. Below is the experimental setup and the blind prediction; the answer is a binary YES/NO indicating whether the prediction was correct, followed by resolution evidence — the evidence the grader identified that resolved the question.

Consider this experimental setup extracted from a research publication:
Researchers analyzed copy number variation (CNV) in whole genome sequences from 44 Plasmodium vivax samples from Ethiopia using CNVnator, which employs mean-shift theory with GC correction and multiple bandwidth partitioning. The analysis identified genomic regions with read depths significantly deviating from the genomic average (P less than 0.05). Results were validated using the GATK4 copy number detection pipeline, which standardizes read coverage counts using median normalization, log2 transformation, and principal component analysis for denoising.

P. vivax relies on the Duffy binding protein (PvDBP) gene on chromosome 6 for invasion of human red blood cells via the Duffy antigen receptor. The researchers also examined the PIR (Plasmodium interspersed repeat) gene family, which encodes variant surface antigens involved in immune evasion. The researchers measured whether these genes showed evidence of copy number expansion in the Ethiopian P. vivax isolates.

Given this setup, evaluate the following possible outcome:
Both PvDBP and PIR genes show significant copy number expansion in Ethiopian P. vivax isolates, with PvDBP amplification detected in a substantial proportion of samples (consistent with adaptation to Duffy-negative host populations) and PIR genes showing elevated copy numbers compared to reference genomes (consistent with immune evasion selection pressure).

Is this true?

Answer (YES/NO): NO